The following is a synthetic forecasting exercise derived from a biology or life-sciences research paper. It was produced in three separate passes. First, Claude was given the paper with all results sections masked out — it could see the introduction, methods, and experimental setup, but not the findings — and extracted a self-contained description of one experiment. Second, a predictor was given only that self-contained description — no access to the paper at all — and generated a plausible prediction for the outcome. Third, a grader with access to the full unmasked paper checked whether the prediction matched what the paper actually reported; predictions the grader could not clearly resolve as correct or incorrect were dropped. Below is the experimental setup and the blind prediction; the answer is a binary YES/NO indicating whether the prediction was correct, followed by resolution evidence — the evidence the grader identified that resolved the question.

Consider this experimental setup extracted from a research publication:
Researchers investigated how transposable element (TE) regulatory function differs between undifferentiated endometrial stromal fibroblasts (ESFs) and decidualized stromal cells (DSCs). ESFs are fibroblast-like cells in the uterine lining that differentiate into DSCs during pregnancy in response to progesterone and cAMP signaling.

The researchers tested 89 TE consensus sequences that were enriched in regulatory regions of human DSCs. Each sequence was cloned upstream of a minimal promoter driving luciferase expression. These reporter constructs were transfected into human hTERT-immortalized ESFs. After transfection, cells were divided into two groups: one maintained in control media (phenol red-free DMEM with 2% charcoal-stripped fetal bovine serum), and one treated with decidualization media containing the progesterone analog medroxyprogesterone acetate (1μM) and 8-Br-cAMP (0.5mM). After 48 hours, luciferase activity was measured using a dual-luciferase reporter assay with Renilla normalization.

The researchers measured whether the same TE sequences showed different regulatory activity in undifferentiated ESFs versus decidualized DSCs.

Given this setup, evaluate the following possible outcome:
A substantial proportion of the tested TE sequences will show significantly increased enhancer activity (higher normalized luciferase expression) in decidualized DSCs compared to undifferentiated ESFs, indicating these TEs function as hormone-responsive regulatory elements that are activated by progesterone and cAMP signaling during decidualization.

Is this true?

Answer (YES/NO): NO